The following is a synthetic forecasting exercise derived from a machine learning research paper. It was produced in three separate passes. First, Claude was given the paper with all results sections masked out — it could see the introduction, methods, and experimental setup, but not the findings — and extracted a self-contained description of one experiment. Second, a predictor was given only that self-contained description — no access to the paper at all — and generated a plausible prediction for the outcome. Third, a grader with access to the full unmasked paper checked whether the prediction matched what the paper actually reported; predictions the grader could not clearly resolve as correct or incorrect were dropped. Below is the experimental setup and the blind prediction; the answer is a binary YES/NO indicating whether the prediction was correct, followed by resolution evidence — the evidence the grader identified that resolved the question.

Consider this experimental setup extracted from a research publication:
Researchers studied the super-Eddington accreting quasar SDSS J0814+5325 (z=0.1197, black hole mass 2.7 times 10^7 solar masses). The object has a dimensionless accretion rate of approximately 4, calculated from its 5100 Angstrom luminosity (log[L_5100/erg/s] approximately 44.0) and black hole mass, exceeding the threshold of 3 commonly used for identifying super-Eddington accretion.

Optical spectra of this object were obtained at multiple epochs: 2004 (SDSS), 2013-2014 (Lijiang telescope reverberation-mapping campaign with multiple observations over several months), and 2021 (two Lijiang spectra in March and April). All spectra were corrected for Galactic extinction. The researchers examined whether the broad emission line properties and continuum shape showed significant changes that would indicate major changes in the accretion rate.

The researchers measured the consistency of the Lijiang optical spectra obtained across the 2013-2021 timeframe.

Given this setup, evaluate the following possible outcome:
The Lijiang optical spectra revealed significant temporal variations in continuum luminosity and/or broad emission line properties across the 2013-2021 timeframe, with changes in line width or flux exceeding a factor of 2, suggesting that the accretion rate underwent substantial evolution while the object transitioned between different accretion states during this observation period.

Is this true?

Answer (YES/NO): NO